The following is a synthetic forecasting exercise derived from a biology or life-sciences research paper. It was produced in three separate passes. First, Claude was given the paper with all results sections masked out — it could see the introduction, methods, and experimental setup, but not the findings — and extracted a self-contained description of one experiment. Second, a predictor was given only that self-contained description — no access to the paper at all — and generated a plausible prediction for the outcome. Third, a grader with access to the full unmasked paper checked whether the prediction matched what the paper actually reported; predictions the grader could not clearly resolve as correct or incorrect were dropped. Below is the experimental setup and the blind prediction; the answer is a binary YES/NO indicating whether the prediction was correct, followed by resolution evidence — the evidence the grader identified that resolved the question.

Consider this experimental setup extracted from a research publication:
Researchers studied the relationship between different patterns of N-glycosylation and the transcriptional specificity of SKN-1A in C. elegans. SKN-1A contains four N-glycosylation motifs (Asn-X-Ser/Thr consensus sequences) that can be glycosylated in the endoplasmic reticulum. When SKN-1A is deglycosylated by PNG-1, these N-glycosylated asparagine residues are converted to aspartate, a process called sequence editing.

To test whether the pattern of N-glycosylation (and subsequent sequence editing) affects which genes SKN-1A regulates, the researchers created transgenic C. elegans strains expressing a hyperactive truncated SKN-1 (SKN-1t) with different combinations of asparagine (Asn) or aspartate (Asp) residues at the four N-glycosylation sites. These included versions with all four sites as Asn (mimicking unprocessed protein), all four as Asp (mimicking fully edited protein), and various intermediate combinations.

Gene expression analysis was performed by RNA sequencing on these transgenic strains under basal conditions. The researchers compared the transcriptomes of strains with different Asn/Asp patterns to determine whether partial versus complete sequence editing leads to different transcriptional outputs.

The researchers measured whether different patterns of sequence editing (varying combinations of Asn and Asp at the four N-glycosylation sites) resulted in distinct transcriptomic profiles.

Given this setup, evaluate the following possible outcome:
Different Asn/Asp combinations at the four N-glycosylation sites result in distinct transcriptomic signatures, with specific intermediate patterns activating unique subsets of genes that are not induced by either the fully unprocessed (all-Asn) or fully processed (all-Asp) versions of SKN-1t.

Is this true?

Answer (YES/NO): NO